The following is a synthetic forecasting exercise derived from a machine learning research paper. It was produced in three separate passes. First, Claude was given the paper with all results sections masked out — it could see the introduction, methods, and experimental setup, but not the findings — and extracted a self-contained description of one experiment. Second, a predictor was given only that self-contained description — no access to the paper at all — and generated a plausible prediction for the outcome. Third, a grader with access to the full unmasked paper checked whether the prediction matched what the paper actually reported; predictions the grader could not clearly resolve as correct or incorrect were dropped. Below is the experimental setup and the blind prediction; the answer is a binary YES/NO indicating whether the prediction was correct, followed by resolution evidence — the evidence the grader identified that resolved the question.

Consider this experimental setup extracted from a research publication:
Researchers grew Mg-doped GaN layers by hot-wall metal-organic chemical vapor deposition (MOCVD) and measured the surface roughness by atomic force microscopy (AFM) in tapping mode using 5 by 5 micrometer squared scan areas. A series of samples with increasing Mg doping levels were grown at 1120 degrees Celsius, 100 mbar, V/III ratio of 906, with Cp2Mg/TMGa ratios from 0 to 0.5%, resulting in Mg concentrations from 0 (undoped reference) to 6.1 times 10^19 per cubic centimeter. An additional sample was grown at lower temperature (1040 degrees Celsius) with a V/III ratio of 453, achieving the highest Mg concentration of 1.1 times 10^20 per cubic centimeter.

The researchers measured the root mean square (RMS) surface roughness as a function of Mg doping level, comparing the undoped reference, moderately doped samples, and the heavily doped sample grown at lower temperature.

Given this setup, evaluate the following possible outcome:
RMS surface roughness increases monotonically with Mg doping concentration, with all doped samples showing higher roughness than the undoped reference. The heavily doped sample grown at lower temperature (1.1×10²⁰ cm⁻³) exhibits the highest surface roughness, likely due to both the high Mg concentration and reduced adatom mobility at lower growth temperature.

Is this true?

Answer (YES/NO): NO